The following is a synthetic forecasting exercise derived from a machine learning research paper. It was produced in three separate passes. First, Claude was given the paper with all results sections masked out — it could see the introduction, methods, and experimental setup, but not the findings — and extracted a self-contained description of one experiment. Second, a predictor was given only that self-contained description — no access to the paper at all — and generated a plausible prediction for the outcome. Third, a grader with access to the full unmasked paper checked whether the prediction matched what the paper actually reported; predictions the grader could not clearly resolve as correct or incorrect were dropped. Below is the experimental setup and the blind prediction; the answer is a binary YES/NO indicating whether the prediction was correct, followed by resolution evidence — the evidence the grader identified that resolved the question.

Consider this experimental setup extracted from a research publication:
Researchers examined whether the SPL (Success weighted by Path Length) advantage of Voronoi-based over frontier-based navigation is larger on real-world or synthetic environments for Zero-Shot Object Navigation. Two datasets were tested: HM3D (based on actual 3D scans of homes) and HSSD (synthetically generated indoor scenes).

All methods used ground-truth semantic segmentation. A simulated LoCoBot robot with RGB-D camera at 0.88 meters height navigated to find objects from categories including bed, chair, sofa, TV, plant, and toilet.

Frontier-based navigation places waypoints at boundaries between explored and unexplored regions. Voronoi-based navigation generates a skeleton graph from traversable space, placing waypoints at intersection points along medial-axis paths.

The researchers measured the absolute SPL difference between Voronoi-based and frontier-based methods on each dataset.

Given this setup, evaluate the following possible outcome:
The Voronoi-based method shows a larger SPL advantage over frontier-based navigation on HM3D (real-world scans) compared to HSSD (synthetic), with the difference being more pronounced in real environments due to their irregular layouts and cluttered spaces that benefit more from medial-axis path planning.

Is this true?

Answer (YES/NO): NO